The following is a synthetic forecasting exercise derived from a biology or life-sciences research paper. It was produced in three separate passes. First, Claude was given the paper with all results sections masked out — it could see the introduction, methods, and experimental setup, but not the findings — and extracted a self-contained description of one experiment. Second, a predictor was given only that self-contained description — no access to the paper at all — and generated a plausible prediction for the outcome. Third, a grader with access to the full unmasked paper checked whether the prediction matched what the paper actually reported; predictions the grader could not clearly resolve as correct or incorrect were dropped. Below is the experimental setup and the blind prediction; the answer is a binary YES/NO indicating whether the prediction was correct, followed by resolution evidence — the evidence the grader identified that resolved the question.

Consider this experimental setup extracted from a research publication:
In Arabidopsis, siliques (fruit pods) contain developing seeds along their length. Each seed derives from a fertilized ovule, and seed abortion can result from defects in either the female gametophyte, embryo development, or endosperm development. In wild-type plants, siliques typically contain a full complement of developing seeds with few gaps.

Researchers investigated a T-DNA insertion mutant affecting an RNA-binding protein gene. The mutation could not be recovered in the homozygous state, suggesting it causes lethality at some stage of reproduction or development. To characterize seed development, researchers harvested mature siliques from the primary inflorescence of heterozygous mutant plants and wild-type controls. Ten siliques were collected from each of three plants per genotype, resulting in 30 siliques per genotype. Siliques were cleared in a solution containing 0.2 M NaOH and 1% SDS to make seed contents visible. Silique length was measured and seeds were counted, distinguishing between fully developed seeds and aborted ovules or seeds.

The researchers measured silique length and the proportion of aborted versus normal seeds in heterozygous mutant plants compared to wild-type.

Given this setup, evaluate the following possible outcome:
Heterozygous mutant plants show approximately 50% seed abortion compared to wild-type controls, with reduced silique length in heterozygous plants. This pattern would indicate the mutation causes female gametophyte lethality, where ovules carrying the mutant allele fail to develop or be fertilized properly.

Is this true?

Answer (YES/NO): YES